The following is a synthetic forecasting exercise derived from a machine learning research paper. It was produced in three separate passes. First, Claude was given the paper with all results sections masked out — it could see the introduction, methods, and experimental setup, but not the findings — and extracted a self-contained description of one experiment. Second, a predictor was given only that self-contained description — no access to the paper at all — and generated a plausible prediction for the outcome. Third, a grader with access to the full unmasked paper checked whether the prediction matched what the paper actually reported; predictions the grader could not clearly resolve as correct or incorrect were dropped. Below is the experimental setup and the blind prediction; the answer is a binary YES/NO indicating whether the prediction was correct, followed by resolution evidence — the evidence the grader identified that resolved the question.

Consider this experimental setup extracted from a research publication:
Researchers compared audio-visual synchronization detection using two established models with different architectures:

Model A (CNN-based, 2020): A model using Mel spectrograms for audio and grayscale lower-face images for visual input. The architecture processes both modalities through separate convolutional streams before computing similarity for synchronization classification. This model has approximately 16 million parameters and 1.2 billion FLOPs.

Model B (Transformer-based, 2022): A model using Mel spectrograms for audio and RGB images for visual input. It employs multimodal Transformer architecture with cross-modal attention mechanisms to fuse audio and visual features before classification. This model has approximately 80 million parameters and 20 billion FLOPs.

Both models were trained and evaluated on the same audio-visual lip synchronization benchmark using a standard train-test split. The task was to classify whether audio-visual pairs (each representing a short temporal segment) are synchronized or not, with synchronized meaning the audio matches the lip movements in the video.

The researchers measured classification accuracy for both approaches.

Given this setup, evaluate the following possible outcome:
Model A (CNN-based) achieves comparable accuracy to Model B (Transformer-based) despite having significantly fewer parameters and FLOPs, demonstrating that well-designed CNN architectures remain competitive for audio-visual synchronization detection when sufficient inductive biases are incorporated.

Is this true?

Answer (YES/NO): YES